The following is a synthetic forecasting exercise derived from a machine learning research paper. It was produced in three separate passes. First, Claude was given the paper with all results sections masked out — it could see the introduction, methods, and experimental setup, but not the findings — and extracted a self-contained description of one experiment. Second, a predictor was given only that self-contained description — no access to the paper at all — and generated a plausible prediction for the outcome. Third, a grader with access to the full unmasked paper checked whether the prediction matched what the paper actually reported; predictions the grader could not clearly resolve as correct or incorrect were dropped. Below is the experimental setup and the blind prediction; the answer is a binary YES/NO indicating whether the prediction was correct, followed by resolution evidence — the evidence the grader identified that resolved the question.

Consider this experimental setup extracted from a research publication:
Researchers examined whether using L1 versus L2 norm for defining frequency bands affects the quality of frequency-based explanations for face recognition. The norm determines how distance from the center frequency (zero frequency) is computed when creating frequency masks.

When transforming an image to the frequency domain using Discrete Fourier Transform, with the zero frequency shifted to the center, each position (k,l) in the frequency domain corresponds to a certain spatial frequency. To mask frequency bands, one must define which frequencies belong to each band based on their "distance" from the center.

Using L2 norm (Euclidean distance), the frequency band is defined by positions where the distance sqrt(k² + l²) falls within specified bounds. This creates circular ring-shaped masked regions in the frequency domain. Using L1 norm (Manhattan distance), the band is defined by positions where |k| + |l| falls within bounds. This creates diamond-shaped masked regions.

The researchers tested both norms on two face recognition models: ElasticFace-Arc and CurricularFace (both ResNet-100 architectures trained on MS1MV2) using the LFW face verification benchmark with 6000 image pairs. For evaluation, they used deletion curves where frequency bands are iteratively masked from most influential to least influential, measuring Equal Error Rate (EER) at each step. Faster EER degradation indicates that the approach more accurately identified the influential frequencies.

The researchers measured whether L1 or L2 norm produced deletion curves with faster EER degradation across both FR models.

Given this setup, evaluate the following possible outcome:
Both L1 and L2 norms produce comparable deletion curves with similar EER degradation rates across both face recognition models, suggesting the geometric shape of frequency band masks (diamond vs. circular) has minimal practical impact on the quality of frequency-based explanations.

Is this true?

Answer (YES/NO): YES